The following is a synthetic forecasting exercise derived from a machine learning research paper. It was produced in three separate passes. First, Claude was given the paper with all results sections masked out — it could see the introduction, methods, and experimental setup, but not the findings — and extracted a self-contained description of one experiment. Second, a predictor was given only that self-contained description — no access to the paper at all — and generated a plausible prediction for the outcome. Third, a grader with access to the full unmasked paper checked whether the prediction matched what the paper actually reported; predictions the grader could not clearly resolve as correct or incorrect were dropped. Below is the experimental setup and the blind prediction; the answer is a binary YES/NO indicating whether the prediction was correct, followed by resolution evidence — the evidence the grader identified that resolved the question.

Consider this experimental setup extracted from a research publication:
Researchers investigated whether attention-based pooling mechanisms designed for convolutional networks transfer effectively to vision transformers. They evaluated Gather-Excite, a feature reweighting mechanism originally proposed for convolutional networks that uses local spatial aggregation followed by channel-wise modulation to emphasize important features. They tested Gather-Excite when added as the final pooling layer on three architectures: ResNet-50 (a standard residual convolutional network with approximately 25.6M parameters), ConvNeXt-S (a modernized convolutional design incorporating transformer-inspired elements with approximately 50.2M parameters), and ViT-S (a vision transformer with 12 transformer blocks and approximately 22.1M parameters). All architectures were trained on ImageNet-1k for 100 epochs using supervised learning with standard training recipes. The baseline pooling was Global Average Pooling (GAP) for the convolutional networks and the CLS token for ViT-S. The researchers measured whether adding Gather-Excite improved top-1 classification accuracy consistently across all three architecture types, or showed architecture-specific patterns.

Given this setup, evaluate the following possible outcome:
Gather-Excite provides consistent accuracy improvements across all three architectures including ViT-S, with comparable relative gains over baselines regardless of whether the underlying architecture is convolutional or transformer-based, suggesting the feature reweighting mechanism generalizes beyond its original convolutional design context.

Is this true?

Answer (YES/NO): NO